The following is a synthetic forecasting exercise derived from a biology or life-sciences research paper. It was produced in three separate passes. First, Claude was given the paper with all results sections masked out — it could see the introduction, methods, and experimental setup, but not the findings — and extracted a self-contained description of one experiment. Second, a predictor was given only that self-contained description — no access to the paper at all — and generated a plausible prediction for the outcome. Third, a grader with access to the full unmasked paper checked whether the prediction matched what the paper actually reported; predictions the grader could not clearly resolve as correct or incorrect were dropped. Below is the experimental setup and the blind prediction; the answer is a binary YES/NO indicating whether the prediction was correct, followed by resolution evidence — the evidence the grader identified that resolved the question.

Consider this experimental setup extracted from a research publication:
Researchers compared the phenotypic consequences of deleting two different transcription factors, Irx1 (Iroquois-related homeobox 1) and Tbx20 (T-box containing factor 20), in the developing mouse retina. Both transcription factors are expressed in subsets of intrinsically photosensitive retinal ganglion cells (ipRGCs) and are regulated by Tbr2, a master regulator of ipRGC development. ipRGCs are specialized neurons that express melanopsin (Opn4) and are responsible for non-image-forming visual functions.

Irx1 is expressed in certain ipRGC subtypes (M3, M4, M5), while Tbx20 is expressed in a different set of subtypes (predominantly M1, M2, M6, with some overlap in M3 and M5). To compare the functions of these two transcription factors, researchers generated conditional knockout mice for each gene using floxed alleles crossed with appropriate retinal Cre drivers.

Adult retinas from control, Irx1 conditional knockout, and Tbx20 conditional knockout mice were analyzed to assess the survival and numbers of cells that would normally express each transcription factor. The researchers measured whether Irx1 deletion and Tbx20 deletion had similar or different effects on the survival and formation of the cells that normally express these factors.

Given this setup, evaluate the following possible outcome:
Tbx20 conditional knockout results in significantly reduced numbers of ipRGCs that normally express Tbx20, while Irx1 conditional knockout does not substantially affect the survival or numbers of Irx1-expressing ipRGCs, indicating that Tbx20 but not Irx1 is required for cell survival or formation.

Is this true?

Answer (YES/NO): YES